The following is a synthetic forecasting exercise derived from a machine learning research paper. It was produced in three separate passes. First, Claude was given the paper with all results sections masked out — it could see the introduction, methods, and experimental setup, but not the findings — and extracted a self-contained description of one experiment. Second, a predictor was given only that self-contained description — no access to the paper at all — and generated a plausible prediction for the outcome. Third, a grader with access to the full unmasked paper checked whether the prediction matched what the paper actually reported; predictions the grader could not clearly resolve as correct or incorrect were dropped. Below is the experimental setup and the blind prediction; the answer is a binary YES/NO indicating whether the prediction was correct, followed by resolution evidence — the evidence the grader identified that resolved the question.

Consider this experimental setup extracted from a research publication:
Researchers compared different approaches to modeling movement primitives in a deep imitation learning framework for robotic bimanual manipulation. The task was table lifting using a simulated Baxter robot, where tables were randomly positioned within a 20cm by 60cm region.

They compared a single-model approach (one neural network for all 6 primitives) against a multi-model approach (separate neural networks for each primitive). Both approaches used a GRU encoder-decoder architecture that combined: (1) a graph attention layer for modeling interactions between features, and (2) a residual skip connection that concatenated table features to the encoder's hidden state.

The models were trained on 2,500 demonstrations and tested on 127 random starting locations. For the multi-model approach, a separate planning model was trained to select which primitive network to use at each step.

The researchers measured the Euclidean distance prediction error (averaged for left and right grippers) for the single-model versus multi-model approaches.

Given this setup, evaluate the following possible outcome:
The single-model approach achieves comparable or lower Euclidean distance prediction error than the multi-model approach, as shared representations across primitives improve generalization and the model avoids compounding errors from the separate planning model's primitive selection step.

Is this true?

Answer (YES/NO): NO